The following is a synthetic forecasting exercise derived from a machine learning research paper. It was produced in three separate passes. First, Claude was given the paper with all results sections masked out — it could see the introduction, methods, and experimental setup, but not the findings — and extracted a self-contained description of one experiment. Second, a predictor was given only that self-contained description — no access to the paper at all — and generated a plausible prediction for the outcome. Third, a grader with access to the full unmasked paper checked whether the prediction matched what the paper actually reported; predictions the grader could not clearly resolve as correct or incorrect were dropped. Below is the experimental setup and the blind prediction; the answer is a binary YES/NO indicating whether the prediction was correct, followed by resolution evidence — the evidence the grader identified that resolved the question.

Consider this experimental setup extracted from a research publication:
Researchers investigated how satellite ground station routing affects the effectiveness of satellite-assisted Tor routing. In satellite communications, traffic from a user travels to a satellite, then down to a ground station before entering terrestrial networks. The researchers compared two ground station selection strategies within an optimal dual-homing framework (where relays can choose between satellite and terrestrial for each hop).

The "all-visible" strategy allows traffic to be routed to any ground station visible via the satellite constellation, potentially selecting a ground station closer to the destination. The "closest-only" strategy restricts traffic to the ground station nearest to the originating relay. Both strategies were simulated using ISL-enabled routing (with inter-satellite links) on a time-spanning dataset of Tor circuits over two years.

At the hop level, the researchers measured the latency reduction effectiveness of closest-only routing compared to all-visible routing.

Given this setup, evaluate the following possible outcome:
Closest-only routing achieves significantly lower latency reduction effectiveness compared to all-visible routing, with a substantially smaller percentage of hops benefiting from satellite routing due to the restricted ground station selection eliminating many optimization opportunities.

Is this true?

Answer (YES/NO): YES